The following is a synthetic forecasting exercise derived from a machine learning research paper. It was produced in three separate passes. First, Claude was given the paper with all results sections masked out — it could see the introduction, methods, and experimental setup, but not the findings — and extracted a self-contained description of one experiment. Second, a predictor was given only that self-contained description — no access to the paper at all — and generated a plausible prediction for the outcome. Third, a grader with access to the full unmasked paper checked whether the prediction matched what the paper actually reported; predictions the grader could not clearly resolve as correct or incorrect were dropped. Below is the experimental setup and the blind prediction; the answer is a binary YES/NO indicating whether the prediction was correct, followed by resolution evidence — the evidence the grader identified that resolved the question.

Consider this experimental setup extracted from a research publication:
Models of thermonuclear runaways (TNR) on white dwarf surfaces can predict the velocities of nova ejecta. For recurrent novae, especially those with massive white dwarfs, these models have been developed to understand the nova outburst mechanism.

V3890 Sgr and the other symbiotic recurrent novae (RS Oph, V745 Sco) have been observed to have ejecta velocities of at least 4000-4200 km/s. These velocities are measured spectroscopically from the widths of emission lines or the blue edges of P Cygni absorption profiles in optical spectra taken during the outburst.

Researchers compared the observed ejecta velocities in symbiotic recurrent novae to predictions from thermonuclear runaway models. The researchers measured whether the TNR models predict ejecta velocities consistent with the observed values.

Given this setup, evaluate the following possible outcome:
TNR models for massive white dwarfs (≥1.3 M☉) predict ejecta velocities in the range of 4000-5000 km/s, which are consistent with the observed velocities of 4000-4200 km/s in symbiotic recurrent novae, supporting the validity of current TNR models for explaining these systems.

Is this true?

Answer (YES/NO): NO